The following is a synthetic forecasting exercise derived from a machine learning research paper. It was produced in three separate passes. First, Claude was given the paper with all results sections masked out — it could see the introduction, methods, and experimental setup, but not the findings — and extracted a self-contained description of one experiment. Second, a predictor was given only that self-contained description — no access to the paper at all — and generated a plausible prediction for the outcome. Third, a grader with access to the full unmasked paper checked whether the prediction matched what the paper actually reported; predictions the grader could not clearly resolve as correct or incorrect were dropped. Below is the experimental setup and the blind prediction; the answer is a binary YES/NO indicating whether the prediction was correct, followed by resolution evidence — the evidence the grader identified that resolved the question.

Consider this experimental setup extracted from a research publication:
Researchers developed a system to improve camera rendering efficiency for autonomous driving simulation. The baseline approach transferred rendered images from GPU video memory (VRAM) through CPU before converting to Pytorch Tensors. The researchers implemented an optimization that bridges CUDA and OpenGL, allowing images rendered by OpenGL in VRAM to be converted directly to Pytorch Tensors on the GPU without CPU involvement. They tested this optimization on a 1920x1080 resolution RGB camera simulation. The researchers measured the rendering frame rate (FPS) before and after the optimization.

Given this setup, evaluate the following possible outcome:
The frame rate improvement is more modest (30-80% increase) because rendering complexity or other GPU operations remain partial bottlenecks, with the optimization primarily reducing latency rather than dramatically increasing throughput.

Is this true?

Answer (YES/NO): NO